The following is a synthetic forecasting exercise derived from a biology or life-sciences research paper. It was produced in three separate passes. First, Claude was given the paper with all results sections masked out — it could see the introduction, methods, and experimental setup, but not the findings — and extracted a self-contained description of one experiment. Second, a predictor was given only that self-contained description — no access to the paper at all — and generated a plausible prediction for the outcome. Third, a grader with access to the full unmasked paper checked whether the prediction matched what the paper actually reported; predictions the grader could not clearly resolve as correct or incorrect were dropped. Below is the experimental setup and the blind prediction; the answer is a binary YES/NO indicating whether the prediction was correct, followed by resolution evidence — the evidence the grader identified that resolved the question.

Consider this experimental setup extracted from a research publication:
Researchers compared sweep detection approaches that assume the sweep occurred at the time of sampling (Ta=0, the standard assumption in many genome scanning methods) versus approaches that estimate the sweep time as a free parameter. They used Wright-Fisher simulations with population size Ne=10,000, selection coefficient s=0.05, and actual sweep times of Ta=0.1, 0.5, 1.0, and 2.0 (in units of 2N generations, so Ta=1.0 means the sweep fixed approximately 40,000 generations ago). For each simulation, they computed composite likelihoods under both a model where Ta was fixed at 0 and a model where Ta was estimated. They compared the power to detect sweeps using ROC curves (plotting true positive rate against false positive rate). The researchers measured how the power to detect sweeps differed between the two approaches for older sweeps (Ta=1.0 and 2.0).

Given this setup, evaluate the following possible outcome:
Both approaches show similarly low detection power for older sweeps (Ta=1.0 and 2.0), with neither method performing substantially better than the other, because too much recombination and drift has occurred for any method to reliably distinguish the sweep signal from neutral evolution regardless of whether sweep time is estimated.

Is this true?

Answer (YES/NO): NO